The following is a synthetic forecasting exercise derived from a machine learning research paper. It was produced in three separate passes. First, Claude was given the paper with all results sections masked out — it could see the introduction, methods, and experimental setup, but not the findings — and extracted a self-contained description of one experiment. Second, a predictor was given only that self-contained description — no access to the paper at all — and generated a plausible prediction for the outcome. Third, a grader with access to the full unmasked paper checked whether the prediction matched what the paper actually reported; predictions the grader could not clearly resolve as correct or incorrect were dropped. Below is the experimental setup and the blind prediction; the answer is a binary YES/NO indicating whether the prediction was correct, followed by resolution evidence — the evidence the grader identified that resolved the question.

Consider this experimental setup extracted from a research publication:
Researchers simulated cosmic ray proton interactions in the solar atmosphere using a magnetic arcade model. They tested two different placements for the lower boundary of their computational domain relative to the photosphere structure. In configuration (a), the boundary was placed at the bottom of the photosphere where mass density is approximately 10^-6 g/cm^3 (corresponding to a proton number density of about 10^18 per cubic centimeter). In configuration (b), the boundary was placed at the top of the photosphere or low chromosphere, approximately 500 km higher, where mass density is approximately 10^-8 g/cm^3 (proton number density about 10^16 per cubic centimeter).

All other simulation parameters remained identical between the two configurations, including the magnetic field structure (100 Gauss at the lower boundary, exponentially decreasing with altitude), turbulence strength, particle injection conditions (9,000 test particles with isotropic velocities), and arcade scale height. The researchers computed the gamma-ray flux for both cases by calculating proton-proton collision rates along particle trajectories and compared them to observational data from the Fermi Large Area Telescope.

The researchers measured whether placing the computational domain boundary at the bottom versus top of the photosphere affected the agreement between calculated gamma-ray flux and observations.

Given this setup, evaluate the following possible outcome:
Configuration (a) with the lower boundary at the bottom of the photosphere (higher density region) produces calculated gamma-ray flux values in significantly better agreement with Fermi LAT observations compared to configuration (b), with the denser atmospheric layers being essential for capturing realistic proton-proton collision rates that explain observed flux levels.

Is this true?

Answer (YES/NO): YES